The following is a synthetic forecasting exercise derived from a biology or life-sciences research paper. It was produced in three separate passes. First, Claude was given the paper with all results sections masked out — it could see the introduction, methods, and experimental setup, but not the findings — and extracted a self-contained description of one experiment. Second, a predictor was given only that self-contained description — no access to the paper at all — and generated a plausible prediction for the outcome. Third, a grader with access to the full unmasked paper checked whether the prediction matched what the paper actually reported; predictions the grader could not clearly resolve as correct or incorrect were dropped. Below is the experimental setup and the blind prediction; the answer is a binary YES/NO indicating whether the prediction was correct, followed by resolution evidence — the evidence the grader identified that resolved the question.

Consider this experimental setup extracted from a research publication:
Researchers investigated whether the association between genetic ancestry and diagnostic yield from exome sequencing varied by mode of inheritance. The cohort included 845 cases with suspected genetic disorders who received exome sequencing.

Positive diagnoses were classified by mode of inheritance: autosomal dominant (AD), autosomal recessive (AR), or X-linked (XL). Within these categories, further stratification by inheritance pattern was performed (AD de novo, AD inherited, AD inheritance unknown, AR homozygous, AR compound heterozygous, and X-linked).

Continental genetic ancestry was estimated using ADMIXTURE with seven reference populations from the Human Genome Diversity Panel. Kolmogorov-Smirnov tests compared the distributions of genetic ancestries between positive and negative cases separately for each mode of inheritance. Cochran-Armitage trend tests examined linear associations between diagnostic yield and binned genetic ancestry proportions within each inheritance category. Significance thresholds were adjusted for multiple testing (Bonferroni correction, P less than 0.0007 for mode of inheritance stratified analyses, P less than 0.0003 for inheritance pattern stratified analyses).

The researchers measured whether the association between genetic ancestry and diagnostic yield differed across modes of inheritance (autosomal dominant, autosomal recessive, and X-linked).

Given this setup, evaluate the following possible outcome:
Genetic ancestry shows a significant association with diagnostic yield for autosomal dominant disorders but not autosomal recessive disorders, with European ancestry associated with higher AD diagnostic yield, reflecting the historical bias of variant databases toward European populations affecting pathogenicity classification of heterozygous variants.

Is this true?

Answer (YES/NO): NO